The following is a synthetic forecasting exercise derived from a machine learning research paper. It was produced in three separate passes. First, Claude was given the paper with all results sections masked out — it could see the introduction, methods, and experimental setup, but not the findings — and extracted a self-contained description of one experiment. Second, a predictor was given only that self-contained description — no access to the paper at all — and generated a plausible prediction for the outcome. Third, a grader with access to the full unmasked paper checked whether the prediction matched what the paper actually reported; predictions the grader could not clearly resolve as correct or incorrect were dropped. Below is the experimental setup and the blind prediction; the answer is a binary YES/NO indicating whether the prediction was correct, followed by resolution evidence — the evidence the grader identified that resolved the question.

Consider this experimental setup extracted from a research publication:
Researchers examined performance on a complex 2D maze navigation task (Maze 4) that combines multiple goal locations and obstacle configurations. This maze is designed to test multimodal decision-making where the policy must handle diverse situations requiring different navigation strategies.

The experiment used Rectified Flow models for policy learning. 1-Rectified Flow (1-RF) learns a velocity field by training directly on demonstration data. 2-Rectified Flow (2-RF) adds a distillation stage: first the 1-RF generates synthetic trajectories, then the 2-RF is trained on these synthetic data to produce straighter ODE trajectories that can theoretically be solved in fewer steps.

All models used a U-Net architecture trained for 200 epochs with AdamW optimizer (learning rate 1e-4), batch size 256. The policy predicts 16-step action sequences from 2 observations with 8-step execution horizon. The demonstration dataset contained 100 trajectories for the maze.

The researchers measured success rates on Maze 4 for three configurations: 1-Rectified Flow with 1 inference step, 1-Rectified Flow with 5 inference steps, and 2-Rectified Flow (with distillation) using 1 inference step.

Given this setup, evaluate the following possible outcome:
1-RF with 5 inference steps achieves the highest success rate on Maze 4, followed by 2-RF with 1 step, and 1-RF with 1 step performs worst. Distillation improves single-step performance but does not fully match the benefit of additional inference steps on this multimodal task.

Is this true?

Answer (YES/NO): NO